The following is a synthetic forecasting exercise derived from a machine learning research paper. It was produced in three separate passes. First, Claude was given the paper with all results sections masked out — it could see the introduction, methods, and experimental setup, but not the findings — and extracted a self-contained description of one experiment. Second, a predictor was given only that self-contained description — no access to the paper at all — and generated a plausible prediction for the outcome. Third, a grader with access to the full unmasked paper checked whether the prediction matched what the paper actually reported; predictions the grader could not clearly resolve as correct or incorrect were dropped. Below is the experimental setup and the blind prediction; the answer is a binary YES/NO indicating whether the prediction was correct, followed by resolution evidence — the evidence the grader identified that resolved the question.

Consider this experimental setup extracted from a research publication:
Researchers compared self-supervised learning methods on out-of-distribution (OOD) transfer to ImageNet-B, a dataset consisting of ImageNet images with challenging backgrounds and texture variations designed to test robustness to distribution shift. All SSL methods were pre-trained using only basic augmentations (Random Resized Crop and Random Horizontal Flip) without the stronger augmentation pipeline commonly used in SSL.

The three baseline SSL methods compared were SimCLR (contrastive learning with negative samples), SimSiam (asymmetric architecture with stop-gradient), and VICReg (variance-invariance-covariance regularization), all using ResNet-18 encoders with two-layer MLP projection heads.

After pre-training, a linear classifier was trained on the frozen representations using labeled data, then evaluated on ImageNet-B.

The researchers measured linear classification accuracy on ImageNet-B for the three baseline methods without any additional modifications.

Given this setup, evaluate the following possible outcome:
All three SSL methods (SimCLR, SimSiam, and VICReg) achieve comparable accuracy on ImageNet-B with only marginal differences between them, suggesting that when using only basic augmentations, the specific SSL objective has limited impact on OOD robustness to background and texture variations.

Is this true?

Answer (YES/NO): NO